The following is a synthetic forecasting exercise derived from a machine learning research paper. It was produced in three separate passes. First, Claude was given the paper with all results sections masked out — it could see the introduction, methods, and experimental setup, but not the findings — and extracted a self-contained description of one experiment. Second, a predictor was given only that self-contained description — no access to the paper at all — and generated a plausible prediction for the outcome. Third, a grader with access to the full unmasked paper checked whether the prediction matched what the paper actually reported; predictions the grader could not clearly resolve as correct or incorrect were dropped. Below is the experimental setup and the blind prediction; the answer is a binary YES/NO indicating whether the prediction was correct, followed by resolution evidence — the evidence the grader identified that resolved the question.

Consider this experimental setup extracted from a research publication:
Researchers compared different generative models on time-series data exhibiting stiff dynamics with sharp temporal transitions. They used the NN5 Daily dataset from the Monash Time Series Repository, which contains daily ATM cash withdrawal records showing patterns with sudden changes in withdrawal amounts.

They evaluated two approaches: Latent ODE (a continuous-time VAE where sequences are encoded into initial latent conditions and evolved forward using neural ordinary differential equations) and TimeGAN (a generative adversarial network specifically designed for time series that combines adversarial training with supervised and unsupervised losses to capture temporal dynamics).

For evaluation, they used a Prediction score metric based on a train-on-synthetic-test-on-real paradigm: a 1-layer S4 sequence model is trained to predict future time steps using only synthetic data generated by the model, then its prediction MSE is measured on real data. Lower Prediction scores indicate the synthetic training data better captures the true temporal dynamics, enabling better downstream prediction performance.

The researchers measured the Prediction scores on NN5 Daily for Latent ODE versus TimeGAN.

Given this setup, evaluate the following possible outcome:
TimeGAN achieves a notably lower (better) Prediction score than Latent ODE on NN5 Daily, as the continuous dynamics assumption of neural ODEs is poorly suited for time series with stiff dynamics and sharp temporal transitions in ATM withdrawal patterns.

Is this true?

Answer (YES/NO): NO